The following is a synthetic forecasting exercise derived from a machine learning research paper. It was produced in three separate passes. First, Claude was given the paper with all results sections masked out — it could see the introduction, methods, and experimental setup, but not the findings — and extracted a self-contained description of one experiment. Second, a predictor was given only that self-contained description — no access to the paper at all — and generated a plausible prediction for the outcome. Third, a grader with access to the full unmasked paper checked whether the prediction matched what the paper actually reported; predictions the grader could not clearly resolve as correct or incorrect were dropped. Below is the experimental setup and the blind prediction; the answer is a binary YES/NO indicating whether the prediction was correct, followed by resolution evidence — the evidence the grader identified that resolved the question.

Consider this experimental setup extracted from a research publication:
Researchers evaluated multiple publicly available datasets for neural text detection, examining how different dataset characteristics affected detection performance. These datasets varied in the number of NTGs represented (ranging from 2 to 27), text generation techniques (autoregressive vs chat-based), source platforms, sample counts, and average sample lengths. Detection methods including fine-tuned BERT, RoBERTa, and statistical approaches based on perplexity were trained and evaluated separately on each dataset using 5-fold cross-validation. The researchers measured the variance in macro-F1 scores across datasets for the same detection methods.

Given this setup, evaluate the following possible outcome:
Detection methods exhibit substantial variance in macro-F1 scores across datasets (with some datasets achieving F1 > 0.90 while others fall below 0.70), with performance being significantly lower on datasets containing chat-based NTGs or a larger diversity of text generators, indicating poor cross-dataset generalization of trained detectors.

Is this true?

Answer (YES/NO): NO